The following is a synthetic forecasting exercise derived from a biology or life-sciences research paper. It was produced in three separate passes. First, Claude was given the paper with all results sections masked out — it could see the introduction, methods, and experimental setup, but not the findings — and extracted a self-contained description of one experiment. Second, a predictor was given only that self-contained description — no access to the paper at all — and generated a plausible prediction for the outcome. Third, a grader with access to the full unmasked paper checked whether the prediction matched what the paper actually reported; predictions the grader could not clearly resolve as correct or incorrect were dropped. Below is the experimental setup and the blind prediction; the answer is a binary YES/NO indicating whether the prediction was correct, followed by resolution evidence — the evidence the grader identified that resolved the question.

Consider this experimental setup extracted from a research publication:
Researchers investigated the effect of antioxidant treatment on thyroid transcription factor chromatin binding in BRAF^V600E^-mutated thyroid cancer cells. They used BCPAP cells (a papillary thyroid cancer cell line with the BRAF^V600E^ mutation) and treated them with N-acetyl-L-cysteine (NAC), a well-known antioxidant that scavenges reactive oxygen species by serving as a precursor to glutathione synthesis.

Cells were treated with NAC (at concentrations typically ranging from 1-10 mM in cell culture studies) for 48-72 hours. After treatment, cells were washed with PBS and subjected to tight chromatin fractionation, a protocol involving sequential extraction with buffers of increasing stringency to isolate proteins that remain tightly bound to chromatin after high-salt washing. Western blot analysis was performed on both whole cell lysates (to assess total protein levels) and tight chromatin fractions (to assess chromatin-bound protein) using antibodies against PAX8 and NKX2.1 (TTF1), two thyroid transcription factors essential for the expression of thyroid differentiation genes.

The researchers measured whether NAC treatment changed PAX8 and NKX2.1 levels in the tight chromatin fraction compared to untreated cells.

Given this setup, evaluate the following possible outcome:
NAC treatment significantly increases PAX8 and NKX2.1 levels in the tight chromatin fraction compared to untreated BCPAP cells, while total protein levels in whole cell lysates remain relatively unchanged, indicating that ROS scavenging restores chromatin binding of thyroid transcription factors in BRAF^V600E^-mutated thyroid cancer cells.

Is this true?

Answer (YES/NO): NO